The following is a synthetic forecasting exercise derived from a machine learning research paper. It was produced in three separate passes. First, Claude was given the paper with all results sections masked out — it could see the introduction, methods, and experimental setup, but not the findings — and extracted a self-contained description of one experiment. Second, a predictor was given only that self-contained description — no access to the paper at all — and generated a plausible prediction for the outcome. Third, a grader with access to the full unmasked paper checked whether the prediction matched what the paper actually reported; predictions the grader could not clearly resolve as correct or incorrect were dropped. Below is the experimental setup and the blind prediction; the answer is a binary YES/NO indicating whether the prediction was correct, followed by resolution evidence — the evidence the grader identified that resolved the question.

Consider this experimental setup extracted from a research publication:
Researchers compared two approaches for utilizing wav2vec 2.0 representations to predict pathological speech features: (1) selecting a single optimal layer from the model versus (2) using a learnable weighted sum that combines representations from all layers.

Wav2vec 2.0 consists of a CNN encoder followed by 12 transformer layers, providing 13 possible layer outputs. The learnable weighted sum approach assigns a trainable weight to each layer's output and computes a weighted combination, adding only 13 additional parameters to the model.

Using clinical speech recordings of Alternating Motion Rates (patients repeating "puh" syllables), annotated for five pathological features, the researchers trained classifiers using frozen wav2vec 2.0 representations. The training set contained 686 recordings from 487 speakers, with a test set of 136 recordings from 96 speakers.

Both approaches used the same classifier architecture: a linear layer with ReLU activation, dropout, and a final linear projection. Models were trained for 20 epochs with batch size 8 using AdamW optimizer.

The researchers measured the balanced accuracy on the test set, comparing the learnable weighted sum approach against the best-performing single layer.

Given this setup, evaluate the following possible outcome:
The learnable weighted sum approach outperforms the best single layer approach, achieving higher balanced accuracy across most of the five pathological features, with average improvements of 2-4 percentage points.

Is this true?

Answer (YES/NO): NO